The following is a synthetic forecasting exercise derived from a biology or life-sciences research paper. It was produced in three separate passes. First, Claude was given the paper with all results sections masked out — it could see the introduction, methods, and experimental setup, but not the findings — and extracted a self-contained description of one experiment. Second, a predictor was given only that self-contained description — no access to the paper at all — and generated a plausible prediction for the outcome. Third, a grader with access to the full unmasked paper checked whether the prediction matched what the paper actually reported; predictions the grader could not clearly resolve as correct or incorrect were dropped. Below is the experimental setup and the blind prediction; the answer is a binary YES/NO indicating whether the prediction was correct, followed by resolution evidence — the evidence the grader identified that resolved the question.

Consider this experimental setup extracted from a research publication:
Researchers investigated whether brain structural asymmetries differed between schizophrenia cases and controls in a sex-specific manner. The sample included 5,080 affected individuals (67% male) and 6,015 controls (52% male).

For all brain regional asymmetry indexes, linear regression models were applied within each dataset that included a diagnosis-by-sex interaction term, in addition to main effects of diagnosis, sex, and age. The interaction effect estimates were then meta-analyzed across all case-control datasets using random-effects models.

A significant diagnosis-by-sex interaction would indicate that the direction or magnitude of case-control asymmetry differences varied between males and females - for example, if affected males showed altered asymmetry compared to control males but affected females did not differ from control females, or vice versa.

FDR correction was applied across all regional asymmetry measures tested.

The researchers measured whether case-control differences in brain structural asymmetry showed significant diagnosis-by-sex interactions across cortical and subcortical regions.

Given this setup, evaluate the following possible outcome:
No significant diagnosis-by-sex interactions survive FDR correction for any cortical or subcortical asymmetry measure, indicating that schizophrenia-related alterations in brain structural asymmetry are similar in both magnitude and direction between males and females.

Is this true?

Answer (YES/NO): YES